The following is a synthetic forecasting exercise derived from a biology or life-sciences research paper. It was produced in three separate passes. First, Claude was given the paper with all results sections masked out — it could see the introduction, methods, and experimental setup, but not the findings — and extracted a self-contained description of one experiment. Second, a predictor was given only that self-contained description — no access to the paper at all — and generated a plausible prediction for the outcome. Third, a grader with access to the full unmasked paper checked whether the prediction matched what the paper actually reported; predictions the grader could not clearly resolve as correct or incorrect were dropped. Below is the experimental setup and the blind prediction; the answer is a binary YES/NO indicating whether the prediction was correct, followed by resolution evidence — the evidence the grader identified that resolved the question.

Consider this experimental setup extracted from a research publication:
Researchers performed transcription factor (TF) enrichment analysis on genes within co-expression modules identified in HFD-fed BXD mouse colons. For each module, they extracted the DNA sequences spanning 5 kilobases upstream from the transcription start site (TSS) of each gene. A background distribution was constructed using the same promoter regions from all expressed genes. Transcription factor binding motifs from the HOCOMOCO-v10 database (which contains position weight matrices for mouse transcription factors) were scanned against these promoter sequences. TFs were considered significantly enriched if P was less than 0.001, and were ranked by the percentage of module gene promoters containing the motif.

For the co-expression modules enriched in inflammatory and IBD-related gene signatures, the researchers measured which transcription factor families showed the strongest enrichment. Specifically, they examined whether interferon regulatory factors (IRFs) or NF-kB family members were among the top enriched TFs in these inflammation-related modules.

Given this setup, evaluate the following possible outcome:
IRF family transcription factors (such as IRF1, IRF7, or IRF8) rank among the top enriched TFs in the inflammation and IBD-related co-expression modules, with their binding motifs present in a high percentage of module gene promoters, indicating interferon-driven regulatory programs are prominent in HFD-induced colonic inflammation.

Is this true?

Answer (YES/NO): YES